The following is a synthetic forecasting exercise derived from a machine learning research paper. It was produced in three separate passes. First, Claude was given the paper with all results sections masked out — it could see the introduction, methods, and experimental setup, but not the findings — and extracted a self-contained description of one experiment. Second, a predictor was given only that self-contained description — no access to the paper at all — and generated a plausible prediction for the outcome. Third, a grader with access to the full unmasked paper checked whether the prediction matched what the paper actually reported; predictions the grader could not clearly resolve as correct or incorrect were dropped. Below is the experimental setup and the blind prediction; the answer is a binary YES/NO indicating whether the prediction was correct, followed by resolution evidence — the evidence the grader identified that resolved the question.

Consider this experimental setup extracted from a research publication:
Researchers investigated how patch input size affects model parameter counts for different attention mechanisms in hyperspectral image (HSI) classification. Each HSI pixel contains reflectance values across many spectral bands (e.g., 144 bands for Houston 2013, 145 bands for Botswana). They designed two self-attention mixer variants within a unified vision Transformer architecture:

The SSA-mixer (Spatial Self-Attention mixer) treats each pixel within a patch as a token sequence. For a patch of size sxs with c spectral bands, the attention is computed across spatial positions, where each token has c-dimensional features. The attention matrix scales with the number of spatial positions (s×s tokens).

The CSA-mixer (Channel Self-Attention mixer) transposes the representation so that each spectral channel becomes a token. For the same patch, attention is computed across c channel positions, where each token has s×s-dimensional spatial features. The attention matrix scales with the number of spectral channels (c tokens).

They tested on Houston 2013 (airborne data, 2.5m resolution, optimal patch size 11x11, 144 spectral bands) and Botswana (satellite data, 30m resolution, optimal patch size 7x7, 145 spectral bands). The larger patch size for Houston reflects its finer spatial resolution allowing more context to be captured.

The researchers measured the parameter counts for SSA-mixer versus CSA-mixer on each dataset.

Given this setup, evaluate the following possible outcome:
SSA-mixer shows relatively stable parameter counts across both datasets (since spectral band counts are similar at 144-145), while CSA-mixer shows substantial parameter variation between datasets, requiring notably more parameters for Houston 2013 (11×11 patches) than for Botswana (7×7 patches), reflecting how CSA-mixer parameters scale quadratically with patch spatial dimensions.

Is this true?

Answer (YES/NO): YES